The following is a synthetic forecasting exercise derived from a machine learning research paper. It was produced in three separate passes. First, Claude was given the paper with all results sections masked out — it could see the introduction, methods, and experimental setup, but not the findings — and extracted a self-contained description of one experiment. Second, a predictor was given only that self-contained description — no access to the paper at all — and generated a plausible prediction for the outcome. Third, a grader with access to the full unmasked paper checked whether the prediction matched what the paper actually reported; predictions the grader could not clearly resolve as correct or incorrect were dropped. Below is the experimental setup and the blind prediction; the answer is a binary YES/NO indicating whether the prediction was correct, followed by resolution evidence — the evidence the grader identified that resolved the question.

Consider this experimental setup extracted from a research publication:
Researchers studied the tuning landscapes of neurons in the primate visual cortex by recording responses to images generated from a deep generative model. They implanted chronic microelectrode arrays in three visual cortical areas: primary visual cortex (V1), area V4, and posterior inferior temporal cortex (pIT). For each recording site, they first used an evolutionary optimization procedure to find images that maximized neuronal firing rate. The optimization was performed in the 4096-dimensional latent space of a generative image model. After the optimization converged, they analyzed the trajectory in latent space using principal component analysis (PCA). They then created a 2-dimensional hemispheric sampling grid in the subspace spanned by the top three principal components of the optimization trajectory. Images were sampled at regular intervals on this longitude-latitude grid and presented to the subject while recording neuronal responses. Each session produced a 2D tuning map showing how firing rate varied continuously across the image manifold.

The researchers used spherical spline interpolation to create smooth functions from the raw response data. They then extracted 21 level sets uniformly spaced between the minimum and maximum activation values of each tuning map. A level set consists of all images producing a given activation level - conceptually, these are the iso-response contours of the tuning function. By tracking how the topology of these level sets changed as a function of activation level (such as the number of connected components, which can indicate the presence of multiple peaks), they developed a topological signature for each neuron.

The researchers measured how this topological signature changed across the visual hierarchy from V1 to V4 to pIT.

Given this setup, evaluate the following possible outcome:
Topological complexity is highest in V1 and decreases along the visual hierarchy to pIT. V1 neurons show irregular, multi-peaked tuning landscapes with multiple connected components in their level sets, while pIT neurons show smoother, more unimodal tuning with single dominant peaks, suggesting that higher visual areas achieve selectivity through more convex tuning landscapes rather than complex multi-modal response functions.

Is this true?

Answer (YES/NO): YES